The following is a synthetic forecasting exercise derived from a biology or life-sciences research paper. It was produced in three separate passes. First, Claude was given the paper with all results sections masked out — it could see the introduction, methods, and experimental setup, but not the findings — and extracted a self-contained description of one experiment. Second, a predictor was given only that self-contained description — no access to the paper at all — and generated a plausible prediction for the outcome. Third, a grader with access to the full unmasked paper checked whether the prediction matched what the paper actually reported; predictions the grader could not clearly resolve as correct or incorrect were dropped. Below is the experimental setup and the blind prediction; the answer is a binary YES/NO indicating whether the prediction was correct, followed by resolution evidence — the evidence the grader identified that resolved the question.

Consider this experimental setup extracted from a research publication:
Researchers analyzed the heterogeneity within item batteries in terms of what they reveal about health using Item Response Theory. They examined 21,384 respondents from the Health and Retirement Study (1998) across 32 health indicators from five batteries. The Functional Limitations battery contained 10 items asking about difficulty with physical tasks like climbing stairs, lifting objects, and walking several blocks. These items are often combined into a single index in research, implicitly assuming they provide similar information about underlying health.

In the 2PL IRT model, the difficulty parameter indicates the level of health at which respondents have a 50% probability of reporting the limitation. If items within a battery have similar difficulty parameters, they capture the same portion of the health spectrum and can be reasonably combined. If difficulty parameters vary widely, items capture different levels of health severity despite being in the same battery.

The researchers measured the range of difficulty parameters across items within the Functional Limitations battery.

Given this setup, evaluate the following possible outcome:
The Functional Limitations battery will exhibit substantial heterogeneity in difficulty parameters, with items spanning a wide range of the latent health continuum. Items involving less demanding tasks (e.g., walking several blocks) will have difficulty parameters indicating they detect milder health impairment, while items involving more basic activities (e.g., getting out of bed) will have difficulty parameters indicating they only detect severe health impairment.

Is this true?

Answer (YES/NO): YES